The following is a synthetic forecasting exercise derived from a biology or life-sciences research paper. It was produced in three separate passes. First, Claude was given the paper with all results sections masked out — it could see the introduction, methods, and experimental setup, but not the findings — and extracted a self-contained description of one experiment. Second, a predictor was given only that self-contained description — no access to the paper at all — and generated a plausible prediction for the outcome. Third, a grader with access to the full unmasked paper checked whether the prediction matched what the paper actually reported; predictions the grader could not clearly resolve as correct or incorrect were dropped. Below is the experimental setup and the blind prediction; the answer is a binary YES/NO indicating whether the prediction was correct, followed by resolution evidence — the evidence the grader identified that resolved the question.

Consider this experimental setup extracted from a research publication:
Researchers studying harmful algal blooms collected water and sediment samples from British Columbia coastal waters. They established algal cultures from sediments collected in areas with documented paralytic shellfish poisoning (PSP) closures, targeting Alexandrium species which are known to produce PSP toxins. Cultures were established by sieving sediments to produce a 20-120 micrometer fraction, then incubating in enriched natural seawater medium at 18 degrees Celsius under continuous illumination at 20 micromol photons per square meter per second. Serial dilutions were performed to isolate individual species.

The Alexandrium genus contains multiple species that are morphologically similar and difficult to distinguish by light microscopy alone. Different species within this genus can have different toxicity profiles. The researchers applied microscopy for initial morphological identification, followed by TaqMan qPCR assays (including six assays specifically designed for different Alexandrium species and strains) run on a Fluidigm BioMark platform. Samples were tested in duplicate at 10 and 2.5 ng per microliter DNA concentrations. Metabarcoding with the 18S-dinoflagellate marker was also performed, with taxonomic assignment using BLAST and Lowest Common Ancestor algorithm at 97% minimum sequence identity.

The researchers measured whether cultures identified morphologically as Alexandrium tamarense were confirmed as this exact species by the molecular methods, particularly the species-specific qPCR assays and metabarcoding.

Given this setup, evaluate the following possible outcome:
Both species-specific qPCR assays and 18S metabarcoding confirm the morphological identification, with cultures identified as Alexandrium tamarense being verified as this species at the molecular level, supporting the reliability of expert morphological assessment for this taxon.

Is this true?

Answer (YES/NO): NO